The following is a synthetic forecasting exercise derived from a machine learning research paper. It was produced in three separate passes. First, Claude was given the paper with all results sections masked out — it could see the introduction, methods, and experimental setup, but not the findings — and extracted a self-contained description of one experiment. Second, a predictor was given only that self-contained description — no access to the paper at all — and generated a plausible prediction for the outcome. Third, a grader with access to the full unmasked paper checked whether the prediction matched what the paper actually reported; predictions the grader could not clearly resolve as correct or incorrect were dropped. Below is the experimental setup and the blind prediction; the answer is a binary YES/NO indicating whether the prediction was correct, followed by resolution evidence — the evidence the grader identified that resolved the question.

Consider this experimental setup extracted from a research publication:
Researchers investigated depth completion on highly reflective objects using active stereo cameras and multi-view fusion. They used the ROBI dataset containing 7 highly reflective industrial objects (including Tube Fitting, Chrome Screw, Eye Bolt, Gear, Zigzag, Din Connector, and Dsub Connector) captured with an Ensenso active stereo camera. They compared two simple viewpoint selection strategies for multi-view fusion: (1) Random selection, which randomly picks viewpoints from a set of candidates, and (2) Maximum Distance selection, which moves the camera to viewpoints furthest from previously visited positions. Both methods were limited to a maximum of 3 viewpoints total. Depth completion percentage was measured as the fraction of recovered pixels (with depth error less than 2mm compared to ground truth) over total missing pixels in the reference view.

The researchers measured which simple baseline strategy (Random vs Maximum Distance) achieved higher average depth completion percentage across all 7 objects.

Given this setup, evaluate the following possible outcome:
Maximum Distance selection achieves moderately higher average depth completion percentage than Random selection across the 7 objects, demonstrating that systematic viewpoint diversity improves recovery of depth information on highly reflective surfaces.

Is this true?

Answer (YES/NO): NO